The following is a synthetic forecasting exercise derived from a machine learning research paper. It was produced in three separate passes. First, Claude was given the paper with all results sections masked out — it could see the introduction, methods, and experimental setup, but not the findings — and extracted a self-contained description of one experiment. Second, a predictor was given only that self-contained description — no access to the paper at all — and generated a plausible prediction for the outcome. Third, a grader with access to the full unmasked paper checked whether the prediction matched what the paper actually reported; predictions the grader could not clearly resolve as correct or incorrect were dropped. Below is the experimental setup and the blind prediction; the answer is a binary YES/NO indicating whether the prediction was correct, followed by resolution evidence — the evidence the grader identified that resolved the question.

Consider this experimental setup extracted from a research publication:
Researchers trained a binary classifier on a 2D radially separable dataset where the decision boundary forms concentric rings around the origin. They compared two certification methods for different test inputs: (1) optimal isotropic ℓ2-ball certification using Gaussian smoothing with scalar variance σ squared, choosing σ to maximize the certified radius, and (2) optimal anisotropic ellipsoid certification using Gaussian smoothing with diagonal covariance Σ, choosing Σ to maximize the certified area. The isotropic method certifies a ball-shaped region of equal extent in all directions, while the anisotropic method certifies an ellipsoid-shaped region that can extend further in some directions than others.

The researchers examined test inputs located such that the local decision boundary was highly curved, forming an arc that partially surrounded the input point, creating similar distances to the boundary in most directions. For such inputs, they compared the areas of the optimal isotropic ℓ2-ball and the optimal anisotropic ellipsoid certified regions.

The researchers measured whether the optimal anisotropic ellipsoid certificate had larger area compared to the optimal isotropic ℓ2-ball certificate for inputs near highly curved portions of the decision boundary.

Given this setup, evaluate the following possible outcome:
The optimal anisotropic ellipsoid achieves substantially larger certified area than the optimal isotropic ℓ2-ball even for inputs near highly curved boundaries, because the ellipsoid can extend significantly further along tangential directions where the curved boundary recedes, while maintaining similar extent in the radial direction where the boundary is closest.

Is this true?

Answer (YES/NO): NO